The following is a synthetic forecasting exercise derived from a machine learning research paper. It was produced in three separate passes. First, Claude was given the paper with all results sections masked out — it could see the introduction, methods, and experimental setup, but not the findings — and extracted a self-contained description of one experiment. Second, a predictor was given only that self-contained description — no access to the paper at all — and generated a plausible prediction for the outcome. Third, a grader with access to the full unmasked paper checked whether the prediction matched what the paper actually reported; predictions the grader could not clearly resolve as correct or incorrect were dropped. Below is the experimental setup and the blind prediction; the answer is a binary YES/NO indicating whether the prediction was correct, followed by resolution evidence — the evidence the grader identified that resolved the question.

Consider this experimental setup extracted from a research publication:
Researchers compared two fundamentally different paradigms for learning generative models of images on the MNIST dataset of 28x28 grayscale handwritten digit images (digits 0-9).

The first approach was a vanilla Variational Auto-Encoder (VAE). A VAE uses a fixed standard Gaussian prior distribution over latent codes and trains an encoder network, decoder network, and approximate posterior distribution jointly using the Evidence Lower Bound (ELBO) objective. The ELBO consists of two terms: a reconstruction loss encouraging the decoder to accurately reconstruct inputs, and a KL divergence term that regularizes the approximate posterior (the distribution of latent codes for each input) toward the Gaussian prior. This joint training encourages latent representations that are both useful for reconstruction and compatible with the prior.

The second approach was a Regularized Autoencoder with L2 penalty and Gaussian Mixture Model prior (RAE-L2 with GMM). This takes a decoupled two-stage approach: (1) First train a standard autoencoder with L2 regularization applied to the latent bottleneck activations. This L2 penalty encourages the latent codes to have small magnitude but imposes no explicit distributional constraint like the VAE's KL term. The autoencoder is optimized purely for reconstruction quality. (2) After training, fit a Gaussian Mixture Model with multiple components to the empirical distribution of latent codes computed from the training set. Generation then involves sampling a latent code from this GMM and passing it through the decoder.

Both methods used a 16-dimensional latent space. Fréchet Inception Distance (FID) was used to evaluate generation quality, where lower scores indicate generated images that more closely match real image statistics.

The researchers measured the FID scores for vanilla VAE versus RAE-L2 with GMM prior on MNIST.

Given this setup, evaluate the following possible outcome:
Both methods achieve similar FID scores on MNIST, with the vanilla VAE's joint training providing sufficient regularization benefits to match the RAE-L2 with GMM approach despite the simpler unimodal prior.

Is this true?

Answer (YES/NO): NO